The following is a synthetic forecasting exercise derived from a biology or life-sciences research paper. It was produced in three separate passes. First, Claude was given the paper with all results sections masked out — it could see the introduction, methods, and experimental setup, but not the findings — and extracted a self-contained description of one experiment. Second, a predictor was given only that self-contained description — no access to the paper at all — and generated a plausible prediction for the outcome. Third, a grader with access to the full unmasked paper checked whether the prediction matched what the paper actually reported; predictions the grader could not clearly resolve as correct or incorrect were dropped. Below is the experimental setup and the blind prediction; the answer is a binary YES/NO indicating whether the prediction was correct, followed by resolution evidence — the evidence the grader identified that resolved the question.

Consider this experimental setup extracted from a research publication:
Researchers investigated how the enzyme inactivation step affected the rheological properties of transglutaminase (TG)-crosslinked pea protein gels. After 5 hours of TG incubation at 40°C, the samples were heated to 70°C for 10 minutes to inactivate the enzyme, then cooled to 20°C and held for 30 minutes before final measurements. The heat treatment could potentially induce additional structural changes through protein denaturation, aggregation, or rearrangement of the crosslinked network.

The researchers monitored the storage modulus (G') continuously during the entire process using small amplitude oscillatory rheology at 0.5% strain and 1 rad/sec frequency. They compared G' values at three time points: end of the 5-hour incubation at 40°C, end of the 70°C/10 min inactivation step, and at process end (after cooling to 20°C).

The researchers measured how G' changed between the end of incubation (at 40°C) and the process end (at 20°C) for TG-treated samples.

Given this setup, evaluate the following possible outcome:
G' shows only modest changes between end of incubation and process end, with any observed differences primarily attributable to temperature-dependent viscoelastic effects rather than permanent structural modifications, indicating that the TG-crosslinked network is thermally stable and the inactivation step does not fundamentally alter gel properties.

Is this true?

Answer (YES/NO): NO